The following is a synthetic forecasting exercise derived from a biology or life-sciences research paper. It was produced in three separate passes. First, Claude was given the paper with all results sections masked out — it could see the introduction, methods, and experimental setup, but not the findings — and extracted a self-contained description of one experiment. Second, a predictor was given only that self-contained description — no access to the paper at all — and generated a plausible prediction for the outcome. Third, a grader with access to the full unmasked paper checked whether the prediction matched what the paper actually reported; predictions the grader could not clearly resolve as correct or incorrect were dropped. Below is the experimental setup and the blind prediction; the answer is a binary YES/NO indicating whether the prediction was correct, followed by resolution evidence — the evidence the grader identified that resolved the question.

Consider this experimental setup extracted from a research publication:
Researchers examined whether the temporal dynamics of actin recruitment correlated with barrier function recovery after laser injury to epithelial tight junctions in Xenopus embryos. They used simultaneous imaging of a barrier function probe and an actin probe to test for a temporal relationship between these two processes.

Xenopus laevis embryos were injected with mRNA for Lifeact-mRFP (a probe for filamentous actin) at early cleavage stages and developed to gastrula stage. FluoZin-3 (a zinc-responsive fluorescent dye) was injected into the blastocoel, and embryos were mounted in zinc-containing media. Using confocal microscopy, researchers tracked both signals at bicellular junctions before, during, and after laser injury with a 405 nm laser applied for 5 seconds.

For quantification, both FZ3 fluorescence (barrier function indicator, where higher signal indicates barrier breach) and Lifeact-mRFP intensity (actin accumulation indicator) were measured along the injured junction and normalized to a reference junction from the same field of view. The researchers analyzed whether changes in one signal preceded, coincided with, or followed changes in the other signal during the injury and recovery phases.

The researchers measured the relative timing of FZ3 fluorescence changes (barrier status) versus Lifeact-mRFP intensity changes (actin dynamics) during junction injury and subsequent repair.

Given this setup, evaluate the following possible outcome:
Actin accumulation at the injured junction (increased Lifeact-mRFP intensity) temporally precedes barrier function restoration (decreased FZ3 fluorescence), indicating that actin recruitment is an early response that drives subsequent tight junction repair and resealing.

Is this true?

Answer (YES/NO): NO